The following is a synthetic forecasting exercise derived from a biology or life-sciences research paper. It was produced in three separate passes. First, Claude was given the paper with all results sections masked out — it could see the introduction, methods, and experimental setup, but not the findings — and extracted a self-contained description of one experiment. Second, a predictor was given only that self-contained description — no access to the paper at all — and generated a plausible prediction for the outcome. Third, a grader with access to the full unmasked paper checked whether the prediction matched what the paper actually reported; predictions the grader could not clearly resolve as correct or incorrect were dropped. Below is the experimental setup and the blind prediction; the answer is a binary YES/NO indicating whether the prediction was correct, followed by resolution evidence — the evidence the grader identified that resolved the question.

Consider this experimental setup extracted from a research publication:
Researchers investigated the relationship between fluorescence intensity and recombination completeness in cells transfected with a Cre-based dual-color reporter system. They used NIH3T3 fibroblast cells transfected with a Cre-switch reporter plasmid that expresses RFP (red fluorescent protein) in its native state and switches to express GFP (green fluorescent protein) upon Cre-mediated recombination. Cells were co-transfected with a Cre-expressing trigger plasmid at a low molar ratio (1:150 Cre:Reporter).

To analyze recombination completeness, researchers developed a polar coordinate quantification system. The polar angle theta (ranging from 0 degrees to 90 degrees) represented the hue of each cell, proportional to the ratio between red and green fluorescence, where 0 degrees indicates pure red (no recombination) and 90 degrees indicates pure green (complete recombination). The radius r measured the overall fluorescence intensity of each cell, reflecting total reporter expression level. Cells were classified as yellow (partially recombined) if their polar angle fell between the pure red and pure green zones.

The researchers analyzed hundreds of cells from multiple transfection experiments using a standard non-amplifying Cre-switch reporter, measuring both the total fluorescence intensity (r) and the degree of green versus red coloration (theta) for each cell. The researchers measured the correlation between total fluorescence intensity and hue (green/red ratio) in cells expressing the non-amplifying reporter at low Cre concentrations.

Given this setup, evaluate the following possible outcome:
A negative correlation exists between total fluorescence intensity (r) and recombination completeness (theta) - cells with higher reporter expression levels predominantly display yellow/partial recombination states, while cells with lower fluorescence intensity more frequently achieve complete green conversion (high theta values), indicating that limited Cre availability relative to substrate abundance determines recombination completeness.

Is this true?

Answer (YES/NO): NO